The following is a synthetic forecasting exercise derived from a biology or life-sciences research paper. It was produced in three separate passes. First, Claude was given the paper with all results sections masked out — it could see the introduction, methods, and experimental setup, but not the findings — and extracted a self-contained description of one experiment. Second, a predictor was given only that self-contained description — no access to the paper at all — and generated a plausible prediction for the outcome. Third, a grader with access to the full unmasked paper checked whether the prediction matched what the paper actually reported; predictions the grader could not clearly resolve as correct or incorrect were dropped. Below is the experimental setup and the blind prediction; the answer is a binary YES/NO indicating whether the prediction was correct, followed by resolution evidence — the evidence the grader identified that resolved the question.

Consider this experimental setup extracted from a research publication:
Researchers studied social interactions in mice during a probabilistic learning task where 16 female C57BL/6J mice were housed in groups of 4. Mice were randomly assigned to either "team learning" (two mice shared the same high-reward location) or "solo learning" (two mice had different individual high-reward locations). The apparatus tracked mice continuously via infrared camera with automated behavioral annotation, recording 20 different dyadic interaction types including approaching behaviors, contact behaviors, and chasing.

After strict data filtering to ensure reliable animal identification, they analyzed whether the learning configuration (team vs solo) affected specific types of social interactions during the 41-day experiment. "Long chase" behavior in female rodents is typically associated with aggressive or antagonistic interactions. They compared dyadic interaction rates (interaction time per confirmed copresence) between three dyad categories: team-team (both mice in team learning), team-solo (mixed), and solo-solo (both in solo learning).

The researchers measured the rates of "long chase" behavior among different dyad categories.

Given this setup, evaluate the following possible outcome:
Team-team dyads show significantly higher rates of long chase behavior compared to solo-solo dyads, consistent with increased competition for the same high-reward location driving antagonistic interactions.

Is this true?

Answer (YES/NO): NO